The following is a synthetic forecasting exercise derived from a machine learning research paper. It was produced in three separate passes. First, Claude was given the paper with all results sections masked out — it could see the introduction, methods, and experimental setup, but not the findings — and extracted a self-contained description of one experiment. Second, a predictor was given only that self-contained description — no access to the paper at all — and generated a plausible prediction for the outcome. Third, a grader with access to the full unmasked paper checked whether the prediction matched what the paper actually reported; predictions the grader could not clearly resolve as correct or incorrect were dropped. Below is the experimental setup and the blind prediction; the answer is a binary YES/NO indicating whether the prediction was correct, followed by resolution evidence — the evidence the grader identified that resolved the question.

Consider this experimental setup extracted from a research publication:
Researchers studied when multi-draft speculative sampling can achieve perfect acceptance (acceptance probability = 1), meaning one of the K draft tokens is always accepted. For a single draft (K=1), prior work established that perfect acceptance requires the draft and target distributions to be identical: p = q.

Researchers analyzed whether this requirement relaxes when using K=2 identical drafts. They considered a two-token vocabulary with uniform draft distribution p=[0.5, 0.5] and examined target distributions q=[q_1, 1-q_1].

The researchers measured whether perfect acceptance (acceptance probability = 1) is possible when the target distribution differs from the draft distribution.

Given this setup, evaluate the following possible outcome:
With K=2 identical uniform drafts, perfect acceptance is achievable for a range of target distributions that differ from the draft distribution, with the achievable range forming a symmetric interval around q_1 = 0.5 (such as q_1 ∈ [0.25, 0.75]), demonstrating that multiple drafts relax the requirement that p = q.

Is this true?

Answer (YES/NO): YES